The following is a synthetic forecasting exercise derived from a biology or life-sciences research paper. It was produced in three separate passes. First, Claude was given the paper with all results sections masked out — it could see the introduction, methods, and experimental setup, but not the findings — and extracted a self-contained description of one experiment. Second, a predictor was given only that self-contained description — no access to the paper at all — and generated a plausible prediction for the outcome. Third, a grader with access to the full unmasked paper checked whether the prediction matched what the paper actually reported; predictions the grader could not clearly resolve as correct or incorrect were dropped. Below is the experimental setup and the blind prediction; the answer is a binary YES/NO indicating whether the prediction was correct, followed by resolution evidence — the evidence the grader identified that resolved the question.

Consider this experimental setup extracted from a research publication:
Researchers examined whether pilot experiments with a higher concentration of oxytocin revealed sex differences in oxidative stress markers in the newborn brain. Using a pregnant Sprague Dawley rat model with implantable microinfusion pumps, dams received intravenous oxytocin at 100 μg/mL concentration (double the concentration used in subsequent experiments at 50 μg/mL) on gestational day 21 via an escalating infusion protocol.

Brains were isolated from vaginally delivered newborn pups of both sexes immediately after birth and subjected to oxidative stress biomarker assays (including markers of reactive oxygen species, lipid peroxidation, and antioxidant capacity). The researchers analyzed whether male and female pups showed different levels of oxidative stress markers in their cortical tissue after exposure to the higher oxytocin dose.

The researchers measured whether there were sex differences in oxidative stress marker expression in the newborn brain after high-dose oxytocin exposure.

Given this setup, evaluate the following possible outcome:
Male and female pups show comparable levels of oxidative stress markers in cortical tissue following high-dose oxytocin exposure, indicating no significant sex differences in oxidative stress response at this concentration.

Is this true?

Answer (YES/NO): YES